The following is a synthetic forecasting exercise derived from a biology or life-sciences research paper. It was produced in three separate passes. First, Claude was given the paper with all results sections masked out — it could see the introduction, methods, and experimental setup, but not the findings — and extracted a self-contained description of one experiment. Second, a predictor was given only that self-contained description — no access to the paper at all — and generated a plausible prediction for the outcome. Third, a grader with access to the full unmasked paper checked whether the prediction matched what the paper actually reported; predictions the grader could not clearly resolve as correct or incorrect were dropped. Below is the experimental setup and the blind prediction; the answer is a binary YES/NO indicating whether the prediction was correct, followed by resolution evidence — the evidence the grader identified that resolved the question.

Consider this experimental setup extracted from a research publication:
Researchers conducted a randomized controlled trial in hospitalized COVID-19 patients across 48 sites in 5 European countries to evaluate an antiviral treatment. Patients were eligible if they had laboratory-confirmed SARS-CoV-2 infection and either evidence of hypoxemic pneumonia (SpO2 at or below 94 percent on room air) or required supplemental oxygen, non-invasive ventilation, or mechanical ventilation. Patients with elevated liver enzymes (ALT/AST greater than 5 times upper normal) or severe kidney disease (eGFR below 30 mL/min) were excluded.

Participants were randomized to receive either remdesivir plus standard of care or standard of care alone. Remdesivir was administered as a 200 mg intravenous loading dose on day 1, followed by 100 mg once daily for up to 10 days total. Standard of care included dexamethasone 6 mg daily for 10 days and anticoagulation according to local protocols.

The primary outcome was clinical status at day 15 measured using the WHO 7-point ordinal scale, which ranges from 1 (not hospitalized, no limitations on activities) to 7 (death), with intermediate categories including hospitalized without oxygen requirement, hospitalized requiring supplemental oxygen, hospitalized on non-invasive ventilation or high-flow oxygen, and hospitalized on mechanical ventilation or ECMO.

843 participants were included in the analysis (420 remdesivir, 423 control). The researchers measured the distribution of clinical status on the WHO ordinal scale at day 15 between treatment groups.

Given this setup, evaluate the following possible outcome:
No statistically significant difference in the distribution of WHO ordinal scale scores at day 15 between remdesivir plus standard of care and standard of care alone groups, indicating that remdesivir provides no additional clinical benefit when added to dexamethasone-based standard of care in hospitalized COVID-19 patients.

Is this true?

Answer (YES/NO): YES